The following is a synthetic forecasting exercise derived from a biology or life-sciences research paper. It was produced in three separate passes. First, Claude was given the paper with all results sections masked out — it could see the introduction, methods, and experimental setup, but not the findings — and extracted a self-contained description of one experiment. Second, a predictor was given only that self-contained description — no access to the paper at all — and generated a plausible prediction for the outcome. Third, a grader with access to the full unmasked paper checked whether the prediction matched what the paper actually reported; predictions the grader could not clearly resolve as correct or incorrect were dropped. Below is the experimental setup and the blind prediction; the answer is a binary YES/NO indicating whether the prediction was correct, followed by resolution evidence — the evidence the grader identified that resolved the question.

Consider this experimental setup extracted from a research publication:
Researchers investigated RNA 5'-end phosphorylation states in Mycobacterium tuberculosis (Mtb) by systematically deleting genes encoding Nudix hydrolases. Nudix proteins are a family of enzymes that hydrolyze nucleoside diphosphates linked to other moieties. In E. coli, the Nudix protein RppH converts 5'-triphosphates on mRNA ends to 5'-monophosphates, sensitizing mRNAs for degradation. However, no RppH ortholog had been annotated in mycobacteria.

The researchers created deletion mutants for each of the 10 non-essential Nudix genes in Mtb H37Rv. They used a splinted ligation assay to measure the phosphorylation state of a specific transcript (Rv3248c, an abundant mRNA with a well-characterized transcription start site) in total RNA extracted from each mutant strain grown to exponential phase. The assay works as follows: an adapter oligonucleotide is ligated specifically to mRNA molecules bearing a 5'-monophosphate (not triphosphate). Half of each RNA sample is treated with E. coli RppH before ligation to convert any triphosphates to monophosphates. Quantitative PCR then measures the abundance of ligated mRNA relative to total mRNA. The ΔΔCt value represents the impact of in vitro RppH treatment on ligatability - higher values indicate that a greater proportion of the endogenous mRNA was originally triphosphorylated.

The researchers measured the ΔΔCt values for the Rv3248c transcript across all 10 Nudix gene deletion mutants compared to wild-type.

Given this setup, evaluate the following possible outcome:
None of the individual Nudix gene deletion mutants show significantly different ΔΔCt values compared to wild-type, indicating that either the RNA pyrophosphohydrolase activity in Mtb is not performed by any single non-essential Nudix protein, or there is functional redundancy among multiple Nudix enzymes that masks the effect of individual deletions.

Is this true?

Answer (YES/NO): NO